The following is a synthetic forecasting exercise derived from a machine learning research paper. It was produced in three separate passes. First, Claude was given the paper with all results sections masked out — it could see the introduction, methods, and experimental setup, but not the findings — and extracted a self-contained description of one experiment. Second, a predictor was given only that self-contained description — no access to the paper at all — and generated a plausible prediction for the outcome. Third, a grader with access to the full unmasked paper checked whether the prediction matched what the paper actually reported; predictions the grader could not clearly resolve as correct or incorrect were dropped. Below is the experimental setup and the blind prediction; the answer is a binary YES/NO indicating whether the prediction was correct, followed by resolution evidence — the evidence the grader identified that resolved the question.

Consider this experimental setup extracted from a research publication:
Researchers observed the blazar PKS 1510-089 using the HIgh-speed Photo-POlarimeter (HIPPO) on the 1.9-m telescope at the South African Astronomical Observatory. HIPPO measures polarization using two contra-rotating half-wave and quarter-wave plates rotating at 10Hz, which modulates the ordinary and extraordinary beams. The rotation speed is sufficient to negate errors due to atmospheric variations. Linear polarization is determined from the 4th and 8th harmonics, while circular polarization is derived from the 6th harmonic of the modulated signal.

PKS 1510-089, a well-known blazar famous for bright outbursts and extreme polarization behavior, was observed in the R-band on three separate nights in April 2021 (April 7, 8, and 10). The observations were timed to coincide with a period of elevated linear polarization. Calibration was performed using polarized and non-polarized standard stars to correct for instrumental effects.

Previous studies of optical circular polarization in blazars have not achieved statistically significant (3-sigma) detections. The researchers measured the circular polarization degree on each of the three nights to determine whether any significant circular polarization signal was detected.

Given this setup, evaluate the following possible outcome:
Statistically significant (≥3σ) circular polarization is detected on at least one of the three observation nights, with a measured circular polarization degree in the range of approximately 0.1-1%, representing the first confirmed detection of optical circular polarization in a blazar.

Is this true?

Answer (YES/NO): NO